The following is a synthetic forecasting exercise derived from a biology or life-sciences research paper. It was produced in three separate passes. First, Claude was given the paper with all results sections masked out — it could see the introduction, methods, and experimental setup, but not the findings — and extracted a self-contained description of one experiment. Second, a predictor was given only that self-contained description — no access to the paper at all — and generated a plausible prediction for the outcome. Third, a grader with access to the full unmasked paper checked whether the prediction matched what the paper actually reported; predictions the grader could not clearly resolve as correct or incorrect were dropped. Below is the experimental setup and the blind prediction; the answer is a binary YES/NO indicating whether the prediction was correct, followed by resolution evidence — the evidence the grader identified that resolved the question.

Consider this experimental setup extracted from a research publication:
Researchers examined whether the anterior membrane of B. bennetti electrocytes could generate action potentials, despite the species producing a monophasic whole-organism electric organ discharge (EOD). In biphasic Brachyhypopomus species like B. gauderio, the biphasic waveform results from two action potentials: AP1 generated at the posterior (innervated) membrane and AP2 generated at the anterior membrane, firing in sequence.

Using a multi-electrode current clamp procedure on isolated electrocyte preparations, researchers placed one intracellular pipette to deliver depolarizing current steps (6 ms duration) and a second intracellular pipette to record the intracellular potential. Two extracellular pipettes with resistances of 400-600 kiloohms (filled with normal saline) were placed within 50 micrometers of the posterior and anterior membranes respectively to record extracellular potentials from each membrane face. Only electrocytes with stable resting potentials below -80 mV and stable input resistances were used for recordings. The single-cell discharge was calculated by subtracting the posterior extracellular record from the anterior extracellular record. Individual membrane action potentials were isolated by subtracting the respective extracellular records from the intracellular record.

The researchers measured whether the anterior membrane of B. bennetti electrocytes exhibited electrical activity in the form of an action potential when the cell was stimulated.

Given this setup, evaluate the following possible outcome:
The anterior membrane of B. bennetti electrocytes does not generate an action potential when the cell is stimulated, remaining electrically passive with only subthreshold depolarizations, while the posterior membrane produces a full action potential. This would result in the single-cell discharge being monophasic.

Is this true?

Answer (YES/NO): NO